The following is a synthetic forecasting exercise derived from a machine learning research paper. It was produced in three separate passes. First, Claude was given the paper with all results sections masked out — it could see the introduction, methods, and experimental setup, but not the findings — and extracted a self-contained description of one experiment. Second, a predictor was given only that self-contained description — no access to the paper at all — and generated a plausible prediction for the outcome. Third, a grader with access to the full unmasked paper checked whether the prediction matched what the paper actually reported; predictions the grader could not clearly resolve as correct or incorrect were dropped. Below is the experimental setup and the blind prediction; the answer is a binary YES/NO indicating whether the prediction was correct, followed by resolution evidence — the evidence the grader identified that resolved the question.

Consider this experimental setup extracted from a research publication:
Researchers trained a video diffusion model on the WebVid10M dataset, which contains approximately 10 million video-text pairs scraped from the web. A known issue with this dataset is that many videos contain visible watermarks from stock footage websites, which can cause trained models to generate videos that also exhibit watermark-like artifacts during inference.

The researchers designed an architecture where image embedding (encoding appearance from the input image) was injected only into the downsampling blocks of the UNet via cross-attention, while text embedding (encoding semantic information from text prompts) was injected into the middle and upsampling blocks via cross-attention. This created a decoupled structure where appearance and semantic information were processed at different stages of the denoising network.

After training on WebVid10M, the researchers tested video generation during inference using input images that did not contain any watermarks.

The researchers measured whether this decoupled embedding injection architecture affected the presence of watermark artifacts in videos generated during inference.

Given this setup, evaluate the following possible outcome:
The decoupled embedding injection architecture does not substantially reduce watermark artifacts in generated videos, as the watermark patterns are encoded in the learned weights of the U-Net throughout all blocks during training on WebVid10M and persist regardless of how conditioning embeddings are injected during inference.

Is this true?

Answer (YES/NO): NO